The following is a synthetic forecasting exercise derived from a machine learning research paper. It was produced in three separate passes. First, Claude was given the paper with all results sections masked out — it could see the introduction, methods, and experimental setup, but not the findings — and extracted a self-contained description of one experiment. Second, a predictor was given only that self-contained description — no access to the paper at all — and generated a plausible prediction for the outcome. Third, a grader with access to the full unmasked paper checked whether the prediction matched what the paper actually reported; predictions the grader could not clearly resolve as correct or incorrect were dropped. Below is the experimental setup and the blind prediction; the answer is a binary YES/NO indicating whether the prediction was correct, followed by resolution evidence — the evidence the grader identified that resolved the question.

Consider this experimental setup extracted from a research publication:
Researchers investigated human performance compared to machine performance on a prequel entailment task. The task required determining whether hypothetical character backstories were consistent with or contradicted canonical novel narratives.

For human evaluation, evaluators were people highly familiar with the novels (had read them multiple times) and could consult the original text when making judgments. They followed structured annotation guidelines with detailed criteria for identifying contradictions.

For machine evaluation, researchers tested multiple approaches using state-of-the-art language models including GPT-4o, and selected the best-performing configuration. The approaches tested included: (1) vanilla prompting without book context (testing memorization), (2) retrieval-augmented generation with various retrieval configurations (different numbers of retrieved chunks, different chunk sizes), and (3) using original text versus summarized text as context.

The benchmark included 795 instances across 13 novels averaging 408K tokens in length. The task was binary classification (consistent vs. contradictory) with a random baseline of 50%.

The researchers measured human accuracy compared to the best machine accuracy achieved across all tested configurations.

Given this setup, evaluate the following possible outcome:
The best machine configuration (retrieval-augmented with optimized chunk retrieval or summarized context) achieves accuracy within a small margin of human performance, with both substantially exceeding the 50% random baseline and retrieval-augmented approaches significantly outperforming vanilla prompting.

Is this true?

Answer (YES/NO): NO